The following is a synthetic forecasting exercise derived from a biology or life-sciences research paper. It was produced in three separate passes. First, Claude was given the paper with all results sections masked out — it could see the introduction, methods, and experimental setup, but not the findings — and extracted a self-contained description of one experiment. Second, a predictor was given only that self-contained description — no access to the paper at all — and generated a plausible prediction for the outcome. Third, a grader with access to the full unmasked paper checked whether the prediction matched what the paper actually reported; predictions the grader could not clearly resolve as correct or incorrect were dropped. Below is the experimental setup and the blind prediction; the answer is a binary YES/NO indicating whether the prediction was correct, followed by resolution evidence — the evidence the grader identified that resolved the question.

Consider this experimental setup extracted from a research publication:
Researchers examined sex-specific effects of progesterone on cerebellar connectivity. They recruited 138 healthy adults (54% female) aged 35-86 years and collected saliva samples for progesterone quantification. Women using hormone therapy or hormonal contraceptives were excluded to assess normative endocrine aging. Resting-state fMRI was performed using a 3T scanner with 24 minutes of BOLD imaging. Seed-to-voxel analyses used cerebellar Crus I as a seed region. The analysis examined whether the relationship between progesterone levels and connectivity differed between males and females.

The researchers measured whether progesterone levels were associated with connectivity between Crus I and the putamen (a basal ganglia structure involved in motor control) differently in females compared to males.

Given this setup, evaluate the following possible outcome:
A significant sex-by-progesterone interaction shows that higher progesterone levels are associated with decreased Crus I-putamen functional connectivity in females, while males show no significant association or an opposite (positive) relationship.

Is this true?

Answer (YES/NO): NO